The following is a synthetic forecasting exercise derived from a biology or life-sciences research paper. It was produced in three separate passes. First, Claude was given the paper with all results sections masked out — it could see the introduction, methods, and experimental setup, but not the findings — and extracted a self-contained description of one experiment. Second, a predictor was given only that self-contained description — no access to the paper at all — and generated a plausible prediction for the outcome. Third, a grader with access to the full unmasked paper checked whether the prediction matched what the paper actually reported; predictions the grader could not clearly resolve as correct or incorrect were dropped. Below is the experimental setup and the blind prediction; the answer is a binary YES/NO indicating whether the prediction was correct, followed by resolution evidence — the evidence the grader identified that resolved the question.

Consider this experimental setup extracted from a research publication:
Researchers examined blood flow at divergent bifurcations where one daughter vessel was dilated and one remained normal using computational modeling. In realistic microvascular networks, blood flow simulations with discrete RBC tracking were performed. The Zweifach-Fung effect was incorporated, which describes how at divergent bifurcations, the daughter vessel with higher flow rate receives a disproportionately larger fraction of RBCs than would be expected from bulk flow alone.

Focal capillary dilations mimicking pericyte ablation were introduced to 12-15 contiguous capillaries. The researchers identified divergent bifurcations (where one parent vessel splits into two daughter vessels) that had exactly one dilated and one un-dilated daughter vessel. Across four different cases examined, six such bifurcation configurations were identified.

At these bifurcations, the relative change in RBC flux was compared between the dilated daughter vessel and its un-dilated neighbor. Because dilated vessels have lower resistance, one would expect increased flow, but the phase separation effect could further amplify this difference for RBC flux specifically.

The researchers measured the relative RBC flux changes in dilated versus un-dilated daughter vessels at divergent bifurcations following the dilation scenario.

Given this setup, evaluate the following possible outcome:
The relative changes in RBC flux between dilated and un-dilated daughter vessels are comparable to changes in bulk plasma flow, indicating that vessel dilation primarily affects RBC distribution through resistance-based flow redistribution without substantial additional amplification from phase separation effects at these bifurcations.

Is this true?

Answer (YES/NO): NO